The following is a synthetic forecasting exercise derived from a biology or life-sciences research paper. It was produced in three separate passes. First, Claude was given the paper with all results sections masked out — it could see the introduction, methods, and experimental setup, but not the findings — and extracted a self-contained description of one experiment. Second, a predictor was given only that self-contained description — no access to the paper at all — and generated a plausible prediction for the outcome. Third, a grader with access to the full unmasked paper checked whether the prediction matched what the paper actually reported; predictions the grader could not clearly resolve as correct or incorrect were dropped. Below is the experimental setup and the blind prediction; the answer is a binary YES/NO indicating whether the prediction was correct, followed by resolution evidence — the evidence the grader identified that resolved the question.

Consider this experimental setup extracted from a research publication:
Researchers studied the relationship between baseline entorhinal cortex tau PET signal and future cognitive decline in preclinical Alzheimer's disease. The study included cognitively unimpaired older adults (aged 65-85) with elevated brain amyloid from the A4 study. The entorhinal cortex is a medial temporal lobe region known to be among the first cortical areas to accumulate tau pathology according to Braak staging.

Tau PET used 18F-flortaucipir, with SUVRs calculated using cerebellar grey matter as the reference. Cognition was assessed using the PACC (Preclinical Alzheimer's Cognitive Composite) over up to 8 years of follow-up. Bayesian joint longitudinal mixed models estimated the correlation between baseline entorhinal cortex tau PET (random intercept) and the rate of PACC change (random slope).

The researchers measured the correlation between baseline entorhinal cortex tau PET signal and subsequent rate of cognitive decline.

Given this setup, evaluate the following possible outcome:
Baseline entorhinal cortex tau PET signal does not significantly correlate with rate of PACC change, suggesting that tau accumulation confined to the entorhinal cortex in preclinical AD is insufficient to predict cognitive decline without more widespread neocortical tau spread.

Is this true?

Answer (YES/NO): NO